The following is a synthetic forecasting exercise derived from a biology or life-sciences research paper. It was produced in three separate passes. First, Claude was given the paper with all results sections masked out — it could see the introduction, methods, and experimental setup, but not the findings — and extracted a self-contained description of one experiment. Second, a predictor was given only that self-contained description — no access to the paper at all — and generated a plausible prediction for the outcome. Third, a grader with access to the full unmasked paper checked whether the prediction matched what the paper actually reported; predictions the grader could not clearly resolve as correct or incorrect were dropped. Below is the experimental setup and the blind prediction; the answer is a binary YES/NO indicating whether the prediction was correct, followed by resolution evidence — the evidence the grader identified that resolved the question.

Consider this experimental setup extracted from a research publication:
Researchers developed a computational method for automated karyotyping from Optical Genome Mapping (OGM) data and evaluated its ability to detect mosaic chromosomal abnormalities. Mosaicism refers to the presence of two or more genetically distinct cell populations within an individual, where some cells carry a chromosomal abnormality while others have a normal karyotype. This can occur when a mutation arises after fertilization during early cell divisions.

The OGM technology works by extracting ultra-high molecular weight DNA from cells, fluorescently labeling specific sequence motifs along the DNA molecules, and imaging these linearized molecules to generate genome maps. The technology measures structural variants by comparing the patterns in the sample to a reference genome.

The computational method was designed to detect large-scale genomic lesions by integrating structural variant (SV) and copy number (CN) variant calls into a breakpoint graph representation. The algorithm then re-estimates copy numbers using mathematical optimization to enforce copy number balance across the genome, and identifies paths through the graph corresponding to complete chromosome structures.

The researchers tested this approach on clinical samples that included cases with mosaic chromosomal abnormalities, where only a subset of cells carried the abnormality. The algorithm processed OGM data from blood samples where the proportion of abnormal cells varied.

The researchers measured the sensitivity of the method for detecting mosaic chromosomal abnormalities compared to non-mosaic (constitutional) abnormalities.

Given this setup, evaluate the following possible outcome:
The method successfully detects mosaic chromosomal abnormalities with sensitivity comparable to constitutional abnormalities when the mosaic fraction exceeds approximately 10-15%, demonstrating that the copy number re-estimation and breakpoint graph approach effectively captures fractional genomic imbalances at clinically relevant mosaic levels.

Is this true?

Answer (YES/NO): NO